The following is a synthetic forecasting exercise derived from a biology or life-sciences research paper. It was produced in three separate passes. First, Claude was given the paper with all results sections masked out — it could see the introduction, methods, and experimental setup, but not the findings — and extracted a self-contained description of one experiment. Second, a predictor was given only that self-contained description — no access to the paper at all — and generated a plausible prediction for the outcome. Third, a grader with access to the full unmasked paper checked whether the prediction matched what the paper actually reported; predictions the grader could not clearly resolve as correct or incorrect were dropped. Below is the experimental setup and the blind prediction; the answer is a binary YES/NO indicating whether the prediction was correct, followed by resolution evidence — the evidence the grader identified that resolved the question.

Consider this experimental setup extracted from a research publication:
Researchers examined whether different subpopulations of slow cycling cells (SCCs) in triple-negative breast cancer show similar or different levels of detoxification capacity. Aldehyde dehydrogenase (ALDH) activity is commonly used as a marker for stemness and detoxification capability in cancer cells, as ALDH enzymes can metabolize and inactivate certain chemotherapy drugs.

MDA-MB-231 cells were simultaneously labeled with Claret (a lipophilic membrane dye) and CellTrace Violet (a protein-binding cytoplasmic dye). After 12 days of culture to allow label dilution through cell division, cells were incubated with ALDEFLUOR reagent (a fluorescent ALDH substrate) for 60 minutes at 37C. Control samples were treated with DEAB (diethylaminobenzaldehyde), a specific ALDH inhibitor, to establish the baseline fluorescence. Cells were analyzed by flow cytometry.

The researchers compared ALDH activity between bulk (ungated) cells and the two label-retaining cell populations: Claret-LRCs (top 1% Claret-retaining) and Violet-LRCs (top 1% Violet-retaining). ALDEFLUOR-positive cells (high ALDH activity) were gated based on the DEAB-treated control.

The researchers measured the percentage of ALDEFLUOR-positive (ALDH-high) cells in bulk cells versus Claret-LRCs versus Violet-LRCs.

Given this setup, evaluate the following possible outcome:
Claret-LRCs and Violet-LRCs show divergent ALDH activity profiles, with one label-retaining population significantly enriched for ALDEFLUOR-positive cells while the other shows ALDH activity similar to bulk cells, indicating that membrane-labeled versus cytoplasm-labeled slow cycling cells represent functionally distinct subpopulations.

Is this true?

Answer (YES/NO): NO